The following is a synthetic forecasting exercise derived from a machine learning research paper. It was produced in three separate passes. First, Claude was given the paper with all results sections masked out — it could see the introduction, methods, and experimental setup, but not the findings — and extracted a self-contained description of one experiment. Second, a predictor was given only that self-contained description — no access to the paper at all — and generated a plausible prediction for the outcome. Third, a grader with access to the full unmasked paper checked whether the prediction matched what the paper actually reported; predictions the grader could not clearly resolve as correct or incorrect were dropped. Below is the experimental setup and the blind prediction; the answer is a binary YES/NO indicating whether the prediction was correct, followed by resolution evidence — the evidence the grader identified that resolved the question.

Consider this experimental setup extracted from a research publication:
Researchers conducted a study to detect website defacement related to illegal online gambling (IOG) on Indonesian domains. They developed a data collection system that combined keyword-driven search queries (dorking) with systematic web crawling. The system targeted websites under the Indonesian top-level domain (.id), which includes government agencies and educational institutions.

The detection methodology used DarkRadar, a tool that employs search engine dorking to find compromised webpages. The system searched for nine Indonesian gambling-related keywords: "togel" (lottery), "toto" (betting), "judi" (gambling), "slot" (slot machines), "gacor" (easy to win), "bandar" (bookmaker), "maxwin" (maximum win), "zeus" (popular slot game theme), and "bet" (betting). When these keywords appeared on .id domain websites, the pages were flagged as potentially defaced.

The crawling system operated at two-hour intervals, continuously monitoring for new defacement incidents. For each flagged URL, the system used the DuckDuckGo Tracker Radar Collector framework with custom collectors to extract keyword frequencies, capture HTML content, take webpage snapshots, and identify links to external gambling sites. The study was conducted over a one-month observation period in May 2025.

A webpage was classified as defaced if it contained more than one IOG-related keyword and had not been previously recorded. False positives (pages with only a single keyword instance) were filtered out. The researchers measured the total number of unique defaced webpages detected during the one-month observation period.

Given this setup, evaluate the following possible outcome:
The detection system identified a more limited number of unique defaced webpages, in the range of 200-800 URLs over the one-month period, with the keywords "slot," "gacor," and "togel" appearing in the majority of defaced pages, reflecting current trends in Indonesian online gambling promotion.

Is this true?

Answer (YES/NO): NO